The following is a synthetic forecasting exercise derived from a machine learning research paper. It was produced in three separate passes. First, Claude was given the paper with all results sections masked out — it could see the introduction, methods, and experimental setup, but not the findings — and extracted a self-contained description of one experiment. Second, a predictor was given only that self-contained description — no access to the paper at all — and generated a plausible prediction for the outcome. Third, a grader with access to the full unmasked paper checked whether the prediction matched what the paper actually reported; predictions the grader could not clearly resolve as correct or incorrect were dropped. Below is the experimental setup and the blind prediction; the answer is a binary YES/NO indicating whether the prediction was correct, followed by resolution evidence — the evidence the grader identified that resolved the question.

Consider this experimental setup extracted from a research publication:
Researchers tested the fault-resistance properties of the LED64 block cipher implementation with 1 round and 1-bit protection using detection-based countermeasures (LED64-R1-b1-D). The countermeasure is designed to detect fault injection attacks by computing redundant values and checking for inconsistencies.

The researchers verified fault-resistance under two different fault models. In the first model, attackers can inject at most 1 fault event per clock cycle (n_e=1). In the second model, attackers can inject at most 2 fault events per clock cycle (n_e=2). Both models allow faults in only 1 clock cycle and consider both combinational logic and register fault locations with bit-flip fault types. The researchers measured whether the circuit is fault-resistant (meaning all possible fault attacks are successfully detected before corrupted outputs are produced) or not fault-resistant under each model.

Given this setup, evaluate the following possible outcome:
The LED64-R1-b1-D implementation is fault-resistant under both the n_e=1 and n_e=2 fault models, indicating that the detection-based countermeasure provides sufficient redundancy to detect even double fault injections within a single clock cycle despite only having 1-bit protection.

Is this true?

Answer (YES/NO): NO